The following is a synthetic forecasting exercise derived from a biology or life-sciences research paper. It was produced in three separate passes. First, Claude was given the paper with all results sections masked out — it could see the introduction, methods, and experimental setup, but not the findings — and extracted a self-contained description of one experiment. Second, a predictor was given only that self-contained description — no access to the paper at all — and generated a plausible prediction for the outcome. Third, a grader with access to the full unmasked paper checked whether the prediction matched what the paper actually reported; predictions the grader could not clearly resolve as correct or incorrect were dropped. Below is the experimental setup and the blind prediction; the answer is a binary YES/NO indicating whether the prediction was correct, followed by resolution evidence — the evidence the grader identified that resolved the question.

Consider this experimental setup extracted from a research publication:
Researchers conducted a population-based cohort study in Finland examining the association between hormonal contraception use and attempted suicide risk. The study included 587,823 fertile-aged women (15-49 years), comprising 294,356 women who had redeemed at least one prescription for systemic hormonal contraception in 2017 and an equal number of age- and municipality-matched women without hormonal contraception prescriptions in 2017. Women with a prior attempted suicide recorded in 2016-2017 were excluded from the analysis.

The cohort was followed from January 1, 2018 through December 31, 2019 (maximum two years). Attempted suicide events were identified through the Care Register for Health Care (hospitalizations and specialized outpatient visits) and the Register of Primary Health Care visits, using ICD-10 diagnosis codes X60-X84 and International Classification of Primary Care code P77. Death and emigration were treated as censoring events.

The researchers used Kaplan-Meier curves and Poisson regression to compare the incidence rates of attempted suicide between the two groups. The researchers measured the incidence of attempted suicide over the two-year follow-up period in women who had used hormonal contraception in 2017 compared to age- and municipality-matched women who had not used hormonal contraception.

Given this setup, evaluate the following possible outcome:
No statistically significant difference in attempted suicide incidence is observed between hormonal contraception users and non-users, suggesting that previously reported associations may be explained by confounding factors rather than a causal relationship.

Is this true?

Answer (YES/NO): NO